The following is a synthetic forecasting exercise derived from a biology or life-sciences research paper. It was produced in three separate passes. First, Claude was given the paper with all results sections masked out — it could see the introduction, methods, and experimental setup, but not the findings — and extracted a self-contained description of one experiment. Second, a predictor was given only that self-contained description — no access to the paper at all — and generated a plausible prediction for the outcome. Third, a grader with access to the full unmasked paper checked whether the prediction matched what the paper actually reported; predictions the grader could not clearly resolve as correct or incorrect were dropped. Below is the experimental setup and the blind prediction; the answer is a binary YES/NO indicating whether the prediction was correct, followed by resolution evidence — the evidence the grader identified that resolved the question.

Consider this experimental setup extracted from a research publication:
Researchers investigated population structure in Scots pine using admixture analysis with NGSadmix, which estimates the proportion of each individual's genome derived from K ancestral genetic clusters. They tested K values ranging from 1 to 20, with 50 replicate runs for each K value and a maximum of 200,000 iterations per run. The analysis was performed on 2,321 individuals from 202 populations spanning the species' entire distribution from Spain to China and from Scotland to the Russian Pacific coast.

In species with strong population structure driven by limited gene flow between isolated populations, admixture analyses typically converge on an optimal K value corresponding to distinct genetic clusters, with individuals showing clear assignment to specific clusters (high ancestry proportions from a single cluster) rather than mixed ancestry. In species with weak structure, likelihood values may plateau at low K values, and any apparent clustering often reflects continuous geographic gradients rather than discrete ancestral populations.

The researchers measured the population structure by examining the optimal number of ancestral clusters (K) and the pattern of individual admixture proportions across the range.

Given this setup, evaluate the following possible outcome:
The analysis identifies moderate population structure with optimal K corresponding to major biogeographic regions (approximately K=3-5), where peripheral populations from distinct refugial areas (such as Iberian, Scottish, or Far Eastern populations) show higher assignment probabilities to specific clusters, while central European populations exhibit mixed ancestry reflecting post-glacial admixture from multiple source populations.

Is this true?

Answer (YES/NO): NO